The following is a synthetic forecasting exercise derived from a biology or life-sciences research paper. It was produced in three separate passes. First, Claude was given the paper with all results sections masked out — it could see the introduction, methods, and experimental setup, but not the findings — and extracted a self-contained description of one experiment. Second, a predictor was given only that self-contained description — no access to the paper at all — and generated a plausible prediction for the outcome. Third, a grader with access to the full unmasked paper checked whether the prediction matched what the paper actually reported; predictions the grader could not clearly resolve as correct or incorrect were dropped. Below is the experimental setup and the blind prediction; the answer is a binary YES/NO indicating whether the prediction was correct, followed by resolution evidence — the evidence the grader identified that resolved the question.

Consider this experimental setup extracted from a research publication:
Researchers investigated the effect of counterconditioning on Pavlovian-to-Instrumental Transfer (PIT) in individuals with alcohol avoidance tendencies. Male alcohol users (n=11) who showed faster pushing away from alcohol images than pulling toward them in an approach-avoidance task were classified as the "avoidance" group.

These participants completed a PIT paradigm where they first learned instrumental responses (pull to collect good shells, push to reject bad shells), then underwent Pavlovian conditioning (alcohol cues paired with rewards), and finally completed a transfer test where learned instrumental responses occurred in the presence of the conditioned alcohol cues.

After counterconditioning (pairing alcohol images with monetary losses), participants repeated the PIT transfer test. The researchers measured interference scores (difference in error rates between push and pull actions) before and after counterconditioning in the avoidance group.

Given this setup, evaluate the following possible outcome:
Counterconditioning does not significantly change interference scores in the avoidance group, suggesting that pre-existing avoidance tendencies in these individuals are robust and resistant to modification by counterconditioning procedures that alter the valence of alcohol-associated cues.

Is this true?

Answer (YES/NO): YES